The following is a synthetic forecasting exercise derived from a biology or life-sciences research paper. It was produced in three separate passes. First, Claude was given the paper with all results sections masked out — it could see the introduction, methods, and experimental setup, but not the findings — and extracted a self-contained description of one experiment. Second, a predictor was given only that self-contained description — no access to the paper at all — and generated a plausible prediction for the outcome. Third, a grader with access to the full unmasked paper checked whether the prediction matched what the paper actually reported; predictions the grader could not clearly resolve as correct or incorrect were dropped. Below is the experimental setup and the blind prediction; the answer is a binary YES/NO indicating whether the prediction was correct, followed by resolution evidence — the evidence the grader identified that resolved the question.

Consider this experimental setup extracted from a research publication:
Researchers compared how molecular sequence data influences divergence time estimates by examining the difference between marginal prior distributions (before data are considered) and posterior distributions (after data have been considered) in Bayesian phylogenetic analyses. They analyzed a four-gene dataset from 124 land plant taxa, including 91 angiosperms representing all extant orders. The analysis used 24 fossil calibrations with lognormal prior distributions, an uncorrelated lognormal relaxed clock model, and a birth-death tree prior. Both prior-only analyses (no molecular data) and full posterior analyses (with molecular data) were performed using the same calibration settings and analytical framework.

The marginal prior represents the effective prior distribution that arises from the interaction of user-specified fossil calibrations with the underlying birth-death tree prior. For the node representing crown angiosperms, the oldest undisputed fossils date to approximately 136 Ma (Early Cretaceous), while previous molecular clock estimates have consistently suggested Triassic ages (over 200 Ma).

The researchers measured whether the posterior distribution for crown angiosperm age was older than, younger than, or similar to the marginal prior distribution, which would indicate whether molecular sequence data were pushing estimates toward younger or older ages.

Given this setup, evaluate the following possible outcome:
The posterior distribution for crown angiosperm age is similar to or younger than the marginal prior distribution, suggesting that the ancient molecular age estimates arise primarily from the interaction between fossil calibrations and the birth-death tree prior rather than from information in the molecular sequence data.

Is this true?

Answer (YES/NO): YES